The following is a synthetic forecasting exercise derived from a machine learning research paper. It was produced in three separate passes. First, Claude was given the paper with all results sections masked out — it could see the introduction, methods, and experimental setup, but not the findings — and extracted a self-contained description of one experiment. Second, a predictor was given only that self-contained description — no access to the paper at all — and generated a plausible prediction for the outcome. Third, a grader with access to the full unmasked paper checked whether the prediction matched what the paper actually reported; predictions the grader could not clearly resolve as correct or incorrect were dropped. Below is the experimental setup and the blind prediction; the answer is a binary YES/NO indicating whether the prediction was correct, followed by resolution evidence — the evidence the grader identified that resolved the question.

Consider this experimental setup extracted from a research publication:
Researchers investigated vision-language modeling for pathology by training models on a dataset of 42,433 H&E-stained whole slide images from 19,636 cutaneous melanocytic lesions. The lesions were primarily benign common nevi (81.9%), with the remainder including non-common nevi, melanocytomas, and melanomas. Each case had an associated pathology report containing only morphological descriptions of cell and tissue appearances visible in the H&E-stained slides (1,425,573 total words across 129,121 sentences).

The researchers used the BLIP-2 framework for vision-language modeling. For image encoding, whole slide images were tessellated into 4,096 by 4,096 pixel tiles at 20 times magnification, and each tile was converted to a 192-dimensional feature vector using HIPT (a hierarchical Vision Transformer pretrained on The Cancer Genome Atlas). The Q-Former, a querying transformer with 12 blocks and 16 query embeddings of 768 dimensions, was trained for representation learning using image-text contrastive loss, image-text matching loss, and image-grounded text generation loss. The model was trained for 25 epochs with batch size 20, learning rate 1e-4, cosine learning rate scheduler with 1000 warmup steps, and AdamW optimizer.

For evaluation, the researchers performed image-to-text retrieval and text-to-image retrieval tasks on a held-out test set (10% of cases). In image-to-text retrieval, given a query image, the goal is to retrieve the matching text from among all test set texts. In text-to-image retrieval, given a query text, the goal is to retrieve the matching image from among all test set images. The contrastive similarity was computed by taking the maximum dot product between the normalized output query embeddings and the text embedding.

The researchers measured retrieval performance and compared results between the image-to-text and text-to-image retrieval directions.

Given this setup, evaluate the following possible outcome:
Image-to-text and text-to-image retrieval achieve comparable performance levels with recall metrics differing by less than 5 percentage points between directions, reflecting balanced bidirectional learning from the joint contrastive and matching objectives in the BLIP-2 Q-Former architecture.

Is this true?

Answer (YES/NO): YES